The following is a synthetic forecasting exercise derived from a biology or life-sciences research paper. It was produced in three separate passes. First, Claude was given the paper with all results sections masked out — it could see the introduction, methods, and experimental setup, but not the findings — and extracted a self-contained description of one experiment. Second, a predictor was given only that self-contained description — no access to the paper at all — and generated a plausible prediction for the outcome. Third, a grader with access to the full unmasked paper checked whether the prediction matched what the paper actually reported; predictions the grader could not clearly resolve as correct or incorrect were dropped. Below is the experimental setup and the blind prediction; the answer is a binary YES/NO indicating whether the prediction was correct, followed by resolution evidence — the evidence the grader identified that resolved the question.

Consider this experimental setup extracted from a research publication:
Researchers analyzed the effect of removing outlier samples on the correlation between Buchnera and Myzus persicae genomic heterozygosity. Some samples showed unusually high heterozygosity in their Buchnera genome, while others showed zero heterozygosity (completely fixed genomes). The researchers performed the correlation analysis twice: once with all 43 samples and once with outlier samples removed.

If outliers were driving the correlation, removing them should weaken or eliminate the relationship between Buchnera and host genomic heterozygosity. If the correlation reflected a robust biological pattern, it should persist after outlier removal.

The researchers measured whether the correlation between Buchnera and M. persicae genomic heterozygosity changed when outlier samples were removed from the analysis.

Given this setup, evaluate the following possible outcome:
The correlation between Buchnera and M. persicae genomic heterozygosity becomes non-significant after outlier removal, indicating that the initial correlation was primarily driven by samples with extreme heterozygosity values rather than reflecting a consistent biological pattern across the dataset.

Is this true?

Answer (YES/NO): YES